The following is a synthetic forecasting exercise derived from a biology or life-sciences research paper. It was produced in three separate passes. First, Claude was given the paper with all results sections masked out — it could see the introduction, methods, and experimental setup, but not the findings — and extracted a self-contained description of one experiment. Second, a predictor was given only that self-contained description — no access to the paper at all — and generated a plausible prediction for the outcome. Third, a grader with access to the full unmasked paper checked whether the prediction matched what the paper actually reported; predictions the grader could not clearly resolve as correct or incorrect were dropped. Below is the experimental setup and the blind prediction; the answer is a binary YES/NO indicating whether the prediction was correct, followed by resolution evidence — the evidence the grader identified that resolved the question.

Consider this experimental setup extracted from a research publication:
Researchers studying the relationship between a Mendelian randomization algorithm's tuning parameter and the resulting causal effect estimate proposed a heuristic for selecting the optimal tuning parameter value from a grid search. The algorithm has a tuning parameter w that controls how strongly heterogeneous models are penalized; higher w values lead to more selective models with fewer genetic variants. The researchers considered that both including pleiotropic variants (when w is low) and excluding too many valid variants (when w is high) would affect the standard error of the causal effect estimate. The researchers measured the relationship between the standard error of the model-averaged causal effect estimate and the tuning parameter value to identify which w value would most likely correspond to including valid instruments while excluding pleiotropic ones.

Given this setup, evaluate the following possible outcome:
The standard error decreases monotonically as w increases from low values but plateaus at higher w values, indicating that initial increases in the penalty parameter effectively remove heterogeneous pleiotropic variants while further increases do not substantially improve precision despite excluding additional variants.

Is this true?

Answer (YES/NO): NO